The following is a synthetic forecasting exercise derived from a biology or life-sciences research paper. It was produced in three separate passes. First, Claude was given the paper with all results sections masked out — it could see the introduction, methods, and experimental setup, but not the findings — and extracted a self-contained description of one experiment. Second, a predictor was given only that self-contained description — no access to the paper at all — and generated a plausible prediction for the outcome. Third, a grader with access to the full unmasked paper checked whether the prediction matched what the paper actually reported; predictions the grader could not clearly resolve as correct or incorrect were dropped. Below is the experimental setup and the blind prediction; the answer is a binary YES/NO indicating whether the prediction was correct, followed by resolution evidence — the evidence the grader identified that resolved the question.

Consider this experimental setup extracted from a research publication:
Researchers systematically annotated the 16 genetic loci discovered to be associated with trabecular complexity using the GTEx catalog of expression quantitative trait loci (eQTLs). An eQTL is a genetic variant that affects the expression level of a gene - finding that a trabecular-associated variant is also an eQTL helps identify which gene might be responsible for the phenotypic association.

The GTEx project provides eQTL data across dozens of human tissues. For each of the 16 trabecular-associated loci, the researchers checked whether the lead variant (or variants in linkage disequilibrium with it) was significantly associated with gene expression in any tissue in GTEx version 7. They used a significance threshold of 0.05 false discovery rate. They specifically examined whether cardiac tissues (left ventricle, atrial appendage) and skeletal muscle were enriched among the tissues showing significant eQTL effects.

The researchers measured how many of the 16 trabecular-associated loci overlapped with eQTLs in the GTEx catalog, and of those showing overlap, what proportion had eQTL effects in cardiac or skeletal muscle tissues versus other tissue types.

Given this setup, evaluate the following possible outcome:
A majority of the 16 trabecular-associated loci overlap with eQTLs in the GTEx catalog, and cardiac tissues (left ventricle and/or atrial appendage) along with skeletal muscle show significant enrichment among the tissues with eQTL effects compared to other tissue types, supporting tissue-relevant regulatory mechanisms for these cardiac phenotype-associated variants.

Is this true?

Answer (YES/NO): YES